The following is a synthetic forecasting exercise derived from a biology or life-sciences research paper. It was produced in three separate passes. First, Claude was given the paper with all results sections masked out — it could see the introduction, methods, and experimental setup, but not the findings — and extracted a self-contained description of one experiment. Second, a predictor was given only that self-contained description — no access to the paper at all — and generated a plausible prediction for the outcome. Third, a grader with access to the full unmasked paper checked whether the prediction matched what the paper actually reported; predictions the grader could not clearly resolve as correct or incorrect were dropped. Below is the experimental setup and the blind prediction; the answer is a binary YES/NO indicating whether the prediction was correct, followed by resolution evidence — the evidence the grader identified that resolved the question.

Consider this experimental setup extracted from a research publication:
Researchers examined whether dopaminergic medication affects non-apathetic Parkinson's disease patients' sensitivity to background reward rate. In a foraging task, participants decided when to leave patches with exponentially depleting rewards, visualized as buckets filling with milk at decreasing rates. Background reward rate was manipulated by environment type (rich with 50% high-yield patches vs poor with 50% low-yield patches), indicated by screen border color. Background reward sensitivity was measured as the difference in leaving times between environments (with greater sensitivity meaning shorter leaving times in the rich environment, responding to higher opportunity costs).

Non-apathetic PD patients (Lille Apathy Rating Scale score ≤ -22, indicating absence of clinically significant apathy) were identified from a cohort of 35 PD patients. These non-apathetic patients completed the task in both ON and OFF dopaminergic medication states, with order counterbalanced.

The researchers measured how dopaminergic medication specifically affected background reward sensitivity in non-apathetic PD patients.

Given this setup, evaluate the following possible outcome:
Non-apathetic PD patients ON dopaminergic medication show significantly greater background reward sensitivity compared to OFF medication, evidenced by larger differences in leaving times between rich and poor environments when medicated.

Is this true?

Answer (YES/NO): NO